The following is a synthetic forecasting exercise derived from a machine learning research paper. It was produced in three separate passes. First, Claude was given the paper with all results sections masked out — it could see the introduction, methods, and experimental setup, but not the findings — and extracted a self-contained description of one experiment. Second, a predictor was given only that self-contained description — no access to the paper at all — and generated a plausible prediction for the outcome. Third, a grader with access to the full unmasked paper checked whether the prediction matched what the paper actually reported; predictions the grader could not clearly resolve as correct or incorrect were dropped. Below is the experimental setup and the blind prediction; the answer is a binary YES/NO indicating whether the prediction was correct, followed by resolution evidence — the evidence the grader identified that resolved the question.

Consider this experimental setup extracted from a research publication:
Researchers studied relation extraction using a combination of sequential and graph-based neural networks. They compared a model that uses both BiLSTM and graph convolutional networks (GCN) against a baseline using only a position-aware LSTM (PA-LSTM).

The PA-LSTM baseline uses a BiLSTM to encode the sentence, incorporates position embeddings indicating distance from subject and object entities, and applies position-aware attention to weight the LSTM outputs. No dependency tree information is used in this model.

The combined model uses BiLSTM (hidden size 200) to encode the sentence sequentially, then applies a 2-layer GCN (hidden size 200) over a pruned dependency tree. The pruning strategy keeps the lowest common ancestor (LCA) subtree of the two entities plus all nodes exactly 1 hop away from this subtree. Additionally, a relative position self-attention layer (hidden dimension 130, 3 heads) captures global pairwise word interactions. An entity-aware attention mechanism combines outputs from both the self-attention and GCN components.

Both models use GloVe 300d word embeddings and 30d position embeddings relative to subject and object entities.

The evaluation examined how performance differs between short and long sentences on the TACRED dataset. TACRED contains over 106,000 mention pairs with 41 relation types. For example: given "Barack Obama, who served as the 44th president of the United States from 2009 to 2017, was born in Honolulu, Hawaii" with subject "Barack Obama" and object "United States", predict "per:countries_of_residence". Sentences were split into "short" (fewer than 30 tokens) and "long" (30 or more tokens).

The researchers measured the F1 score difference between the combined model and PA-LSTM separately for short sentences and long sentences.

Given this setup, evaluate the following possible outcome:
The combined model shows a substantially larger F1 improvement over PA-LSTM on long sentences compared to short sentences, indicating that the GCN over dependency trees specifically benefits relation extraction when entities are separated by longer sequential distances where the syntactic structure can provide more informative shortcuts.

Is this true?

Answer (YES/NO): YES